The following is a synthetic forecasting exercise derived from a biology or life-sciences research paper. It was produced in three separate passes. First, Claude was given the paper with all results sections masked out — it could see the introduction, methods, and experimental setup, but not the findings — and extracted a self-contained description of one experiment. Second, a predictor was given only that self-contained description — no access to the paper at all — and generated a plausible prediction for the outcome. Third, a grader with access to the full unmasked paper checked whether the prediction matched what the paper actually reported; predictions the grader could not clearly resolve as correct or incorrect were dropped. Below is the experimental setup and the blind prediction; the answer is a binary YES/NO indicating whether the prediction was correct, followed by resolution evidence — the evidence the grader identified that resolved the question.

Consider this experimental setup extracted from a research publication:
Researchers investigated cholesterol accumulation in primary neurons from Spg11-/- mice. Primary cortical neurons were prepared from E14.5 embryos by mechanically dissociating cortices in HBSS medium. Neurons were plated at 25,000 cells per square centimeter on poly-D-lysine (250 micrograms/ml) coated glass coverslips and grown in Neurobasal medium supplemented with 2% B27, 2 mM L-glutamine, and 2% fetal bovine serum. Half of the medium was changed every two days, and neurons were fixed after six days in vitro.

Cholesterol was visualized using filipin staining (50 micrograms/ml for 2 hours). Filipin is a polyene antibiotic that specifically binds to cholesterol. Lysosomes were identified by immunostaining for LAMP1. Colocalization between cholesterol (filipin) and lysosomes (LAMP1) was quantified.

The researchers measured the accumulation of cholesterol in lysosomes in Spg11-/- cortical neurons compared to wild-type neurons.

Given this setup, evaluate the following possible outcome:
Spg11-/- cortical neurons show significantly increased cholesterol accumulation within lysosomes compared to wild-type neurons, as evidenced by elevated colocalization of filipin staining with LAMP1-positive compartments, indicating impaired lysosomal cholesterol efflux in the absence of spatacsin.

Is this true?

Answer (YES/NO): YES